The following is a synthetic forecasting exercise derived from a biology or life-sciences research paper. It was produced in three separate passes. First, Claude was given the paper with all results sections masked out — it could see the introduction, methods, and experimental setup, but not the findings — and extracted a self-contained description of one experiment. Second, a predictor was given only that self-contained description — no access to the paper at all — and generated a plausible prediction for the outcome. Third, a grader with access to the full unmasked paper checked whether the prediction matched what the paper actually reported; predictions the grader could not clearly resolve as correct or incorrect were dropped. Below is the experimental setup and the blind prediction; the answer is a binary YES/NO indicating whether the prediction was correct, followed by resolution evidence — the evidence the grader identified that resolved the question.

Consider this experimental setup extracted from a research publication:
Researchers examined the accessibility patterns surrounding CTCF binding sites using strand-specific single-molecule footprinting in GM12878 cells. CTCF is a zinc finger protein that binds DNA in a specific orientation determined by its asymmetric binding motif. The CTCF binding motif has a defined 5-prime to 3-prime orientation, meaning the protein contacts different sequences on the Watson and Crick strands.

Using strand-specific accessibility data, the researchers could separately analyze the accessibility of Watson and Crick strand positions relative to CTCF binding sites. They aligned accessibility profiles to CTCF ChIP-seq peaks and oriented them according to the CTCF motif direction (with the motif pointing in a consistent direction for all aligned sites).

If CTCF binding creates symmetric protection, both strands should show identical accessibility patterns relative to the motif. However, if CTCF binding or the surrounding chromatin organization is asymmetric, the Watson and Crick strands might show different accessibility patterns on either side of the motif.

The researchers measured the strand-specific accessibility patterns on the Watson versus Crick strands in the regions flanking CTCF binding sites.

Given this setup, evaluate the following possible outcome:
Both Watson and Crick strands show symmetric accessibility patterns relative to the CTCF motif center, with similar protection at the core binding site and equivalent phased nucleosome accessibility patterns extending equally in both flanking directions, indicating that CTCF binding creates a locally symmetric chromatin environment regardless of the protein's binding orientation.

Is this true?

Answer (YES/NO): NO